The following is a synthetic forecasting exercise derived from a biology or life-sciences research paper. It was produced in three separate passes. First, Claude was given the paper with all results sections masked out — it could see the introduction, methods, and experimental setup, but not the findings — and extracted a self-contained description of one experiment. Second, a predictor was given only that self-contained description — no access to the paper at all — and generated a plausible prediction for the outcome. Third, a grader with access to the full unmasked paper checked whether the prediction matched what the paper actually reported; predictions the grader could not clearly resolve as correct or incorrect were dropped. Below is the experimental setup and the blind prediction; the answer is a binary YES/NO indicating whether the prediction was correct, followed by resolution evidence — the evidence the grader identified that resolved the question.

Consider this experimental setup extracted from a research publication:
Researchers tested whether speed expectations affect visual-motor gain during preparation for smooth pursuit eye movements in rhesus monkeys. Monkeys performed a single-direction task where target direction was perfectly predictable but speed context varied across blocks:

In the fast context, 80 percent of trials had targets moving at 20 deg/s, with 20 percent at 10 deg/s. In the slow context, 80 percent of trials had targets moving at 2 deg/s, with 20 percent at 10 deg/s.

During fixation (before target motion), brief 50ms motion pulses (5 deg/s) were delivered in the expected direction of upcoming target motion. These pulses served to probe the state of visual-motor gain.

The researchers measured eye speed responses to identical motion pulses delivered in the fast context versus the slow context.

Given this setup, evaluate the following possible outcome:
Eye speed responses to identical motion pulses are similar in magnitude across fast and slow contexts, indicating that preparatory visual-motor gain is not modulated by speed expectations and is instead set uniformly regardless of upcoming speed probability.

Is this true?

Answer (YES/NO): NO